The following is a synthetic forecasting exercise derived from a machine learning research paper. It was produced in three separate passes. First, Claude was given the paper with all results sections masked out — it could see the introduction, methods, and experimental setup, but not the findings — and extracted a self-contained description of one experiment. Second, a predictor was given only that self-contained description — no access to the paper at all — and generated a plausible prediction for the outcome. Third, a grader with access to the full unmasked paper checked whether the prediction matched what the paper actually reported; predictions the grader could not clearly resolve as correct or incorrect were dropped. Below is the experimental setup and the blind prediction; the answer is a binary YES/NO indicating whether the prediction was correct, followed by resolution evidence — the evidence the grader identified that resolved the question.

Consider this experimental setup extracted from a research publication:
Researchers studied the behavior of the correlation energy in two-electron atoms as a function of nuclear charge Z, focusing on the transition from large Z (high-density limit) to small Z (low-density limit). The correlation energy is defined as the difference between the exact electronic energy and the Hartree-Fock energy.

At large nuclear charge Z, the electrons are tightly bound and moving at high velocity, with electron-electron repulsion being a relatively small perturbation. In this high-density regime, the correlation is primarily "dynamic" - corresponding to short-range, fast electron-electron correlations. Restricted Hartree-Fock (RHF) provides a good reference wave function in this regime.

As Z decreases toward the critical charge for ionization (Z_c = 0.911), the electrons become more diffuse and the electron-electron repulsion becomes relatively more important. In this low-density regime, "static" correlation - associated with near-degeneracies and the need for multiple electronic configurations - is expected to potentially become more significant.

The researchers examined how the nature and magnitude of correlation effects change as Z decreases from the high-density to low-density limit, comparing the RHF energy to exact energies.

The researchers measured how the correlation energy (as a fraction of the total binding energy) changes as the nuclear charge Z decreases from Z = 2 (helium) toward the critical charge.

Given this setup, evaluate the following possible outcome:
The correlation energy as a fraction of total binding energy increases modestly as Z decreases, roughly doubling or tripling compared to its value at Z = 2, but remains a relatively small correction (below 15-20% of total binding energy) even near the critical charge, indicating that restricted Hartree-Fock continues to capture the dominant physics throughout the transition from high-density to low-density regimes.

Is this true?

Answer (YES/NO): NO